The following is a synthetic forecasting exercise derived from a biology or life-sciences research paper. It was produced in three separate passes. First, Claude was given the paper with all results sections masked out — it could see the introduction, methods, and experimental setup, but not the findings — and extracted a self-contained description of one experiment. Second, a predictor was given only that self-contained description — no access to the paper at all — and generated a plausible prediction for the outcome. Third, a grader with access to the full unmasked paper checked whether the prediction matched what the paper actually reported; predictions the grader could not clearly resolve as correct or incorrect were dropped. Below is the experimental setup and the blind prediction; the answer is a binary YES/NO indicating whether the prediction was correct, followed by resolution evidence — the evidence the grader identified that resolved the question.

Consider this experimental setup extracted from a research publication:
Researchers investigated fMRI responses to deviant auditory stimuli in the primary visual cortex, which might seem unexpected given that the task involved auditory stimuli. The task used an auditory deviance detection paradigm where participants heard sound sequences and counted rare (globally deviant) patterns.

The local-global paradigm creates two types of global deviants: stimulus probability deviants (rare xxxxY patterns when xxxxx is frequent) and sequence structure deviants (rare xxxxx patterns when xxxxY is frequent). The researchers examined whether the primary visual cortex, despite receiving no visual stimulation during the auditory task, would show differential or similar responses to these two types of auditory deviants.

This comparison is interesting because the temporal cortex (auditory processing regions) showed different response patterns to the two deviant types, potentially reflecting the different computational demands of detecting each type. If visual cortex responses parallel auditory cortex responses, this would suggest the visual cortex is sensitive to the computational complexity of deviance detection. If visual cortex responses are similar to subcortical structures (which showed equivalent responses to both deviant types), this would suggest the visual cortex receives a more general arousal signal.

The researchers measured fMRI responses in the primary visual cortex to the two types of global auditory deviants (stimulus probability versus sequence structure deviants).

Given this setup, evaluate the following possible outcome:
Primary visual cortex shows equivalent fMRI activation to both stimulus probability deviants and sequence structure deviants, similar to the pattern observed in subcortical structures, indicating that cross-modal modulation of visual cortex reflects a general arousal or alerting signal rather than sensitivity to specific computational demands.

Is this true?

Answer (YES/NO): YES